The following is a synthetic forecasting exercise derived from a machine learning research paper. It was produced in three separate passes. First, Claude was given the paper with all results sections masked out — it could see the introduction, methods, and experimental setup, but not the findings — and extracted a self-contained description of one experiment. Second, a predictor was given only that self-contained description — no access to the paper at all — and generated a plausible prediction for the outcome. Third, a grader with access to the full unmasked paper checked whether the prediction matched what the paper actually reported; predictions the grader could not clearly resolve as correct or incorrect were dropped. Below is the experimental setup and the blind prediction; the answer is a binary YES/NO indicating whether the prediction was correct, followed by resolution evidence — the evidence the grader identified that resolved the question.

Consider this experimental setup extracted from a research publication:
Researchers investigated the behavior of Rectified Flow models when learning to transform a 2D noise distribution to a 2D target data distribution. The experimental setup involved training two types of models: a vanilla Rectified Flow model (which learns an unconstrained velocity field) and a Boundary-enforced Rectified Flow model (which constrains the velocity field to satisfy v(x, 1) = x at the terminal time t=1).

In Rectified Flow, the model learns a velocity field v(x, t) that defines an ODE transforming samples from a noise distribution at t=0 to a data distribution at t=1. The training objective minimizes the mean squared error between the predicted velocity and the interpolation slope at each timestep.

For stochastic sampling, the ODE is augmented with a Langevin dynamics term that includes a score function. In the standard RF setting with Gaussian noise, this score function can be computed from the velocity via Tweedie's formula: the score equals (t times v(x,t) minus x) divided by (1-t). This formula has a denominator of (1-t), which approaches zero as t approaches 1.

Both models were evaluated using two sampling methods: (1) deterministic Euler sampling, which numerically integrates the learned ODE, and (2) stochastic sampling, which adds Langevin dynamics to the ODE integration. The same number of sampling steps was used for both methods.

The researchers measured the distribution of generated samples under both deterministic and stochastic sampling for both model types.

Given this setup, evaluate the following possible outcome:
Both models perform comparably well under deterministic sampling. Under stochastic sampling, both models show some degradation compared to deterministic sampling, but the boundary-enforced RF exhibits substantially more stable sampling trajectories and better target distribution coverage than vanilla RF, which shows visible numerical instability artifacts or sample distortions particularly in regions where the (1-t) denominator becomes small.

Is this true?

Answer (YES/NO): NO